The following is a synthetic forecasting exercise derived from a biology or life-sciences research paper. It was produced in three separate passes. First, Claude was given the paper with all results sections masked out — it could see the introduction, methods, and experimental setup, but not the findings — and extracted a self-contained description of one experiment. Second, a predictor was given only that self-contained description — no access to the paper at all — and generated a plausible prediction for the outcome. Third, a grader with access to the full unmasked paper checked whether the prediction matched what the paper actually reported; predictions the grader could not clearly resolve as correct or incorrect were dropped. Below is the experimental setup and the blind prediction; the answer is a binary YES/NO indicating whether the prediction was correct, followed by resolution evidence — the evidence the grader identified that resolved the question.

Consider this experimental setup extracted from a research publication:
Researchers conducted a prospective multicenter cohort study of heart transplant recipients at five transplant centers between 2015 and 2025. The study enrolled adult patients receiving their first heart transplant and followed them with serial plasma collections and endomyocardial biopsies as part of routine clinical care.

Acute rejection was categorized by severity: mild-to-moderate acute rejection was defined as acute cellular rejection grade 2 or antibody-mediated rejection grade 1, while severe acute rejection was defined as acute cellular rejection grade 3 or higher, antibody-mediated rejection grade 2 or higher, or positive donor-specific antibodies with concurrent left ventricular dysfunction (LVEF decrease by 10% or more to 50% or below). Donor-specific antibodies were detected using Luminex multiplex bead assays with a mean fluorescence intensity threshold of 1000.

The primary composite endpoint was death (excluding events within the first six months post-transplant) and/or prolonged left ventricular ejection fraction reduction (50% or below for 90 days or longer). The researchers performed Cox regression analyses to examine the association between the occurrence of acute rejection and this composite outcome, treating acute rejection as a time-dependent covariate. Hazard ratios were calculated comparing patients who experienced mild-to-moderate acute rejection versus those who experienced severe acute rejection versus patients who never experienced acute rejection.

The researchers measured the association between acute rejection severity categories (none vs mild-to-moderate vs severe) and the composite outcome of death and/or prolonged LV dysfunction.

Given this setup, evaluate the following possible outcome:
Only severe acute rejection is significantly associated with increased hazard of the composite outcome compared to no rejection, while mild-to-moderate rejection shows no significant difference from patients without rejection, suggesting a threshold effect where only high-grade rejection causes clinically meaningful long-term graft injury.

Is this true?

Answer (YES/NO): YES